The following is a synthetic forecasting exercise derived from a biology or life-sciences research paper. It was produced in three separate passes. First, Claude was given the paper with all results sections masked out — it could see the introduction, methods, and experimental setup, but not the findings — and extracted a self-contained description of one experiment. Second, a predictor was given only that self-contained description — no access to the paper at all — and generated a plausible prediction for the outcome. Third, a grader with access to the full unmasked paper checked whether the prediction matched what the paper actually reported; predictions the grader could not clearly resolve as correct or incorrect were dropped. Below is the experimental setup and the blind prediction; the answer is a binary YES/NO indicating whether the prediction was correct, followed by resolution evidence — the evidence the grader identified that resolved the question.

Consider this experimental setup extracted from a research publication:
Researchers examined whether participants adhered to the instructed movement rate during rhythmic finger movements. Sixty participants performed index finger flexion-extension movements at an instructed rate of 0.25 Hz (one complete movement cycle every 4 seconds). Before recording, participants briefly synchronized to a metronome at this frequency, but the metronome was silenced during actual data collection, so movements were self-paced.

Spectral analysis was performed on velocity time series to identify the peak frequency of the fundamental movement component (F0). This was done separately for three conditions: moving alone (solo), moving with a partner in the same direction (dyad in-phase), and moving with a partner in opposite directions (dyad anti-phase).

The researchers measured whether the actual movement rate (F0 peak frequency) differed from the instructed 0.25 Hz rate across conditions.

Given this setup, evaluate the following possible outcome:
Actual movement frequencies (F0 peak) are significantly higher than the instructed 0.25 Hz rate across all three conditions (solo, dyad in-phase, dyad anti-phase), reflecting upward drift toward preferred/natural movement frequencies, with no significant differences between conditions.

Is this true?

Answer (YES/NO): NO